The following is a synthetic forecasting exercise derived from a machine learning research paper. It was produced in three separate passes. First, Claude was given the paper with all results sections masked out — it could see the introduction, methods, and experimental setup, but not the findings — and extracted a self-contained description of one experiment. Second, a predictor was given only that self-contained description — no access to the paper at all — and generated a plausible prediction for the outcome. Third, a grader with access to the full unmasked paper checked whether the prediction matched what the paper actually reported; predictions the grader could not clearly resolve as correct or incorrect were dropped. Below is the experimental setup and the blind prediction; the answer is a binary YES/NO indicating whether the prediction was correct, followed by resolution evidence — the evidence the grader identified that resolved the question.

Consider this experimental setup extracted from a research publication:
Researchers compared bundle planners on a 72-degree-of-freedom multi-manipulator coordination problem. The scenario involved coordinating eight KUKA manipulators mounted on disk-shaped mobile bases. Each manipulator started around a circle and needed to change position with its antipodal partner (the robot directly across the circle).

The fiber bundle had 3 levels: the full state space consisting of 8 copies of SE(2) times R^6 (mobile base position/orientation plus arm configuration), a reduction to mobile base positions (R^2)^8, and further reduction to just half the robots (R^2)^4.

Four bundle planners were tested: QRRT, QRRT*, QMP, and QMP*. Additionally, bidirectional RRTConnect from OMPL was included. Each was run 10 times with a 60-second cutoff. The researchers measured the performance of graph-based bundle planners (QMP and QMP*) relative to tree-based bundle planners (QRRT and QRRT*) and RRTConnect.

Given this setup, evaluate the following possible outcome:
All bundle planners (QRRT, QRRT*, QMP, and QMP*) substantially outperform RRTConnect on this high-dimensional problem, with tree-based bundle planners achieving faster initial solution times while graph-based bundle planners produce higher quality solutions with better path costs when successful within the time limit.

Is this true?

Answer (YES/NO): NO